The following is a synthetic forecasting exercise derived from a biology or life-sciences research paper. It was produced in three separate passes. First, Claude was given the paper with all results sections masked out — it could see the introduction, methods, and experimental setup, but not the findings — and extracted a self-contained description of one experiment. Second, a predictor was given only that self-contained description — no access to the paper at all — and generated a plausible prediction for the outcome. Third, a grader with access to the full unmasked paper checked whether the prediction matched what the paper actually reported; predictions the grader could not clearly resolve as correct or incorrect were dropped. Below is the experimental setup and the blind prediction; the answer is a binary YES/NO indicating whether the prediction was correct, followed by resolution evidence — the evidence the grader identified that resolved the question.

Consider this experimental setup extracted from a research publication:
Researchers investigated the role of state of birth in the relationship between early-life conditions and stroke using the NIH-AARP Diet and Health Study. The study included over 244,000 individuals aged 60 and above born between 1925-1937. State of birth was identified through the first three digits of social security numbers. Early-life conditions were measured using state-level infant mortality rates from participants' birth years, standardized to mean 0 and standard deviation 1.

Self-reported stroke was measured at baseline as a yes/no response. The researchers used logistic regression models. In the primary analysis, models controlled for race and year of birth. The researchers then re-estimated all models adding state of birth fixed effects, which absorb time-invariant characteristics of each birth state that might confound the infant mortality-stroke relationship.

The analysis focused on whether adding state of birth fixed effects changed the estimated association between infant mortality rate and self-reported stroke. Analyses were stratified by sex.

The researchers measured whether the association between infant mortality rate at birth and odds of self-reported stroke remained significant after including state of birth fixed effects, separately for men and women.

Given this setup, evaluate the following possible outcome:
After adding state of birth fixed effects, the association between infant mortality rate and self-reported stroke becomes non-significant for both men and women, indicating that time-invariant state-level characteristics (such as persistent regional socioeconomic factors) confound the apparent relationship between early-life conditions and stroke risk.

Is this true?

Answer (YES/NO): NO